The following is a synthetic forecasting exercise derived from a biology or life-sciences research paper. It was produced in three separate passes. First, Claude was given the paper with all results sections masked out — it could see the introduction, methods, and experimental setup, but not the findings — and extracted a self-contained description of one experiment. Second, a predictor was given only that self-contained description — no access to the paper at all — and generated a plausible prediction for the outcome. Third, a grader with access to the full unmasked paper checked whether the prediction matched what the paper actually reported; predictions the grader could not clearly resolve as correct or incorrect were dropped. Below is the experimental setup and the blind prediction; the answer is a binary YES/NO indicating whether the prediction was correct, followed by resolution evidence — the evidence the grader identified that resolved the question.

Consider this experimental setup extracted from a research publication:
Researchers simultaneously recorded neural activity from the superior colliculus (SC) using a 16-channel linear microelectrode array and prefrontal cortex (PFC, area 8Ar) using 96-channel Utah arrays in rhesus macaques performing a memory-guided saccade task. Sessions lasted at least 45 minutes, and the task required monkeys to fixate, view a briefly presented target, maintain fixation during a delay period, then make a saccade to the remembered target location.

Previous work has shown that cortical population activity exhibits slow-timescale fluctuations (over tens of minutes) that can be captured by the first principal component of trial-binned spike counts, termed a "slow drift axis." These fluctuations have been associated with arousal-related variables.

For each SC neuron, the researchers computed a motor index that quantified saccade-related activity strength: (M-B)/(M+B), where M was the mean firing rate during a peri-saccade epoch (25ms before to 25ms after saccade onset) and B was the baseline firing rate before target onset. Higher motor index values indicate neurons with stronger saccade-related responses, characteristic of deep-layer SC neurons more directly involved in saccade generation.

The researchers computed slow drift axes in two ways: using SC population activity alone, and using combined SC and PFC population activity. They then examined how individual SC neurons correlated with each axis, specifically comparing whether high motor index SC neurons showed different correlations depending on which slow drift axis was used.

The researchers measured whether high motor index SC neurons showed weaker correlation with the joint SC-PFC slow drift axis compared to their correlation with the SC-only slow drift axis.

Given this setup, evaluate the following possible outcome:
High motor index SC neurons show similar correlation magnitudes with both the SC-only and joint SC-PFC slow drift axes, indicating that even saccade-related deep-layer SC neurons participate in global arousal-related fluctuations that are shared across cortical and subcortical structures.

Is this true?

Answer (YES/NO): NO